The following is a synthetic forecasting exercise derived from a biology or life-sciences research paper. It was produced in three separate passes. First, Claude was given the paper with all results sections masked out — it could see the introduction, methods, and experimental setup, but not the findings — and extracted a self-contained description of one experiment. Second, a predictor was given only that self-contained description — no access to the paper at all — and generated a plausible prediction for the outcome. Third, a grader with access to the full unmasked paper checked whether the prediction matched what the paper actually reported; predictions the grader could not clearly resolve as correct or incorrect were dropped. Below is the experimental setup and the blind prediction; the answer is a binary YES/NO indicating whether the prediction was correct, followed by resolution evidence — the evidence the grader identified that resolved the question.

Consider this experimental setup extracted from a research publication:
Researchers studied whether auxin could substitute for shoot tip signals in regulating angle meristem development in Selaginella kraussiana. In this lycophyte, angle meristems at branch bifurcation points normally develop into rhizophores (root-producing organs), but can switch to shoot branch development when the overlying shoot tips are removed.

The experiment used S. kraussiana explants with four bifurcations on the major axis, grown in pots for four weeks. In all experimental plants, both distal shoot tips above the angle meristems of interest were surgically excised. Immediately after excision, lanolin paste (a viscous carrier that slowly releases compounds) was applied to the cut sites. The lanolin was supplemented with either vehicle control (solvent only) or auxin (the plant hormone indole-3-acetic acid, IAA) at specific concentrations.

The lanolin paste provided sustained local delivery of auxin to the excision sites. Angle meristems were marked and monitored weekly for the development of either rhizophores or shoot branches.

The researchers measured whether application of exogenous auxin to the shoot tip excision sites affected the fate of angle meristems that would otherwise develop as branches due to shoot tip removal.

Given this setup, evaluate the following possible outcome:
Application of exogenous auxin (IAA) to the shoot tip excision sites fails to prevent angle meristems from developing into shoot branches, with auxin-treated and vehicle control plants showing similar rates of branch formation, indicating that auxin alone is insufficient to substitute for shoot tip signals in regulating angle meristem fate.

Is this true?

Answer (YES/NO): NO